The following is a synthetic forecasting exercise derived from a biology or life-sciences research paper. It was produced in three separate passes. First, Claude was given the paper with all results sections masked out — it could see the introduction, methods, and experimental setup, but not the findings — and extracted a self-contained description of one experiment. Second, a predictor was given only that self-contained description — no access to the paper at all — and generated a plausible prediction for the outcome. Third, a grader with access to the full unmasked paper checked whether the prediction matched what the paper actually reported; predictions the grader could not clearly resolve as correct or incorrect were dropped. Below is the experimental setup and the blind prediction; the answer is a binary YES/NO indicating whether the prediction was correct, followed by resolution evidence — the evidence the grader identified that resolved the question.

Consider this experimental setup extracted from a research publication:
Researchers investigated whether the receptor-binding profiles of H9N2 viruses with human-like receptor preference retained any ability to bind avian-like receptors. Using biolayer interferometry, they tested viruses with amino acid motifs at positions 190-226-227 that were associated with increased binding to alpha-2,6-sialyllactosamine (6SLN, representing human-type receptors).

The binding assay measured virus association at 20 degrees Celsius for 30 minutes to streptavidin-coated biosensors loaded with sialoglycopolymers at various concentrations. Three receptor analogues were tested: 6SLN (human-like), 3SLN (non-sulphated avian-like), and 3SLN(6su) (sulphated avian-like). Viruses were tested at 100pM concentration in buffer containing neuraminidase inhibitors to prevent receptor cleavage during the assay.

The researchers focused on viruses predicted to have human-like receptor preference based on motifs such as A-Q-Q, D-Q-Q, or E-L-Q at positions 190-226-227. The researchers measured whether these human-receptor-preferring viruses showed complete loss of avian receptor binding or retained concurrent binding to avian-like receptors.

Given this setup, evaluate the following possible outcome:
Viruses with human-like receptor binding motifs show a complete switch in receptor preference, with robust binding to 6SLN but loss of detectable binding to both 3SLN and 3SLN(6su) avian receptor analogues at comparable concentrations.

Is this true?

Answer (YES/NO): NO